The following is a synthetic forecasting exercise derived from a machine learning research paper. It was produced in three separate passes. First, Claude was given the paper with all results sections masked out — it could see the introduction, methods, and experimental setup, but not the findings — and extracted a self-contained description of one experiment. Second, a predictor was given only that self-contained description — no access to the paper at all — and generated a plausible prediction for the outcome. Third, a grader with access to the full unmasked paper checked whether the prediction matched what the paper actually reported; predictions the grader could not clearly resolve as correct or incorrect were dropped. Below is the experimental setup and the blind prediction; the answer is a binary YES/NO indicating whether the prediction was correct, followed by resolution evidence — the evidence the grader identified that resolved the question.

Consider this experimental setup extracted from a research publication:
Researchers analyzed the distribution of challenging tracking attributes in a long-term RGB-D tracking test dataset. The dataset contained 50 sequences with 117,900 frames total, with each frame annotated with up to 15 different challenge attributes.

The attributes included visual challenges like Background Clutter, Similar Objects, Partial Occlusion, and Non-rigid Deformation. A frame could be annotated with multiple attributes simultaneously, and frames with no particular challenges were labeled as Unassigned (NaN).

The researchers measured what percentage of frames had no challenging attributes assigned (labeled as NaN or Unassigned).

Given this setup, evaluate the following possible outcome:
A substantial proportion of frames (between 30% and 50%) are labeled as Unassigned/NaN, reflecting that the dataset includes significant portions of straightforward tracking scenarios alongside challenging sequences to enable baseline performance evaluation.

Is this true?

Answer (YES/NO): NO